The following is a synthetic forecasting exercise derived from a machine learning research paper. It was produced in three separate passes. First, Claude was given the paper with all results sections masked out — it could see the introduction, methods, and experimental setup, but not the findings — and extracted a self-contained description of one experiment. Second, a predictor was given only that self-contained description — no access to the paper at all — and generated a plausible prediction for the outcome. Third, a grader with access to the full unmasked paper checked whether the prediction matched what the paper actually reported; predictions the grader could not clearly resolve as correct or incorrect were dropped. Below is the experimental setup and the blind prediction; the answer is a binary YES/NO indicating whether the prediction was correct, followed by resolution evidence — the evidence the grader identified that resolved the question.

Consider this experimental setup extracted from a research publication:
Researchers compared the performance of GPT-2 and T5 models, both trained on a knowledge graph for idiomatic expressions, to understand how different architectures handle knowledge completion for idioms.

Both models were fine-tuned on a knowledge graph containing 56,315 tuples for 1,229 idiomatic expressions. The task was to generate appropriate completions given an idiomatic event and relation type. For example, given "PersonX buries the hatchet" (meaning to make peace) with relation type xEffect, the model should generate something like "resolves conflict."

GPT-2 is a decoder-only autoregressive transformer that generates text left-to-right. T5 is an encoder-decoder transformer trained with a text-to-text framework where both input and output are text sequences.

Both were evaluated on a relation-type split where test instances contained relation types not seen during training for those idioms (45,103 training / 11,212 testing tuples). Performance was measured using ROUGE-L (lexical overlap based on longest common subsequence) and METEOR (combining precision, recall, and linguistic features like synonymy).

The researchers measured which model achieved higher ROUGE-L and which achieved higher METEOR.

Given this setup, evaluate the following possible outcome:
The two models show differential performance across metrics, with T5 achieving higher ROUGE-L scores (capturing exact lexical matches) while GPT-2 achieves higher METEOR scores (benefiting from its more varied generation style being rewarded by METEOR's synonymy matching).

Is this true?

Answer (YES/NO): NO